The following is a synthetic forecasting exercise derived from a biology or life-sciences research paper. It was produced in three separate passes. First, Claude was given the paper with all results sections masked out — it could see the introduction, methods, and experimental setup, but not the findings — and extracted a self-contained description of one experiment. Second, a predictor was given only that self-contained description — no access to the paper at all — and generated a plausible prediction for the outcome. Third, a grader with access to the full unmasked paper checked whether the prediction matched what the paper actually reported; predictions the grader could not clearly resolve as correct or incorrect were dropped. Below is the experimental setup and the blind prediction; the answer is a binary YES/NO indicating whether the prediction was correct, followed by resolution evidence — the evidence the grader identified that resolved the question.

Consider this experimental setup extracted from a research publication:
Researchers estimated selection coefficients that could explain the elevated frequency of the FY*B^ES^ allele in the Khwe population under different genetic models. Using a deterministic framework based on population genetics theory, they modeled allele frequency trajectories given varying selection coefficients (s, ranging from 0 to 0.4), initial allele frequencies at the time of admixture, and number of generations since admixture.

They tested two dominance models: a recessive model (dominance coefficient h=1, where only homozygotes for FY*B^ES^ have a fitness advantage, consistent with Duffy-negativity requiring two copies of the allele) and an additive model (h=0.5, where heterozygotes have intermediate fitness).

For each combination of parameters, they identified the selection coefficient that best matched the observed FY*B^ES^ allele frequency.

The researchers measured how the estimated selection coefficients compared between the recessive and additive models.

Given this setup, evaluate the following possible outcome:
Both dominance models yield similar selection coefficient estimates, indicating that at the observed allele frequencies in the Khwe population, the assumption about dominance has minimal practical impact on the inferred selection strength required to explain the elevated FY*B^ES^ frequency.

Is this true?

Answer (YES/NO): NO